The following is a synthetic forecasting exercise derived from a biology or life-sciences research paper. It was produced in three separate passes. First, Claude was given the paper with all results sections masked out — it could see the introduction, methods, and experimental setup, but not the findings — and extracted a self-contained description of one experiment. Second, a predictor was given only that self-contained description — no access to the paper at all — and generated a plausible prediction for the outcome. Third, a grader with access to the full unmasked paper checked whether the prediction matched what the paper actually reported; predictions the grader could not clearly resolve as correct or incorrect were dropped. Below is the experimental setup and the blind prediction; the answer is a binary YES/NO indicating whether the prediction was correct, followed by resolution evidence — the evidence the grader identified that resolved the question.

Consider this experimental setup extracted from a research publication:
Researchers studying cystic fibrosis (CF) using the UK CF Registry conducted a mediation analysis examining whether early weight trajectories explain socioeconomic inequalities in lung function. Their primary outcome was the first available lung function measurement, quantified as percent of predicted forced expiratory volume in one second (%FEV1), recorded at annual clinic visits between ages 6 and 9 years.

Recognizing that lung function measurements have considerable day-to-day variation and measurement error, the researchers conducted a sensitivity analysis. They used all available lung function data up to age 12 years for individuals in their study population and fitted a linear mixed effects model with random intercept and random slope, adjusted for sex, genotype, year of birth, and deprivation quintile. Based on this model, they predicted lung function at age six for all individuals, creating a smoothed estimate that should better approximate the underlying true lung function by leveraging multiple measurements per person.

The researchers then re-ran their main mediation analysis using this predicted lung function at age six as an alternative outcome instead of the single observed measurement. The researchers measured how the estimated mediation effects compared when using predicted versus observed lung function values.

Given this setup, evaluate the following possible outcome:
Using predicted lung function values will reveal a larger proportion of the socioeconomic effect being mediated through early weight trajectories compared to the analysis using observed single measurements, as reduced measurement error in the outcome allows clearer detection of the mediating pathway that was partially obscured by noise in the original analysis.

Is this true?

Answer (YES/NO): NO